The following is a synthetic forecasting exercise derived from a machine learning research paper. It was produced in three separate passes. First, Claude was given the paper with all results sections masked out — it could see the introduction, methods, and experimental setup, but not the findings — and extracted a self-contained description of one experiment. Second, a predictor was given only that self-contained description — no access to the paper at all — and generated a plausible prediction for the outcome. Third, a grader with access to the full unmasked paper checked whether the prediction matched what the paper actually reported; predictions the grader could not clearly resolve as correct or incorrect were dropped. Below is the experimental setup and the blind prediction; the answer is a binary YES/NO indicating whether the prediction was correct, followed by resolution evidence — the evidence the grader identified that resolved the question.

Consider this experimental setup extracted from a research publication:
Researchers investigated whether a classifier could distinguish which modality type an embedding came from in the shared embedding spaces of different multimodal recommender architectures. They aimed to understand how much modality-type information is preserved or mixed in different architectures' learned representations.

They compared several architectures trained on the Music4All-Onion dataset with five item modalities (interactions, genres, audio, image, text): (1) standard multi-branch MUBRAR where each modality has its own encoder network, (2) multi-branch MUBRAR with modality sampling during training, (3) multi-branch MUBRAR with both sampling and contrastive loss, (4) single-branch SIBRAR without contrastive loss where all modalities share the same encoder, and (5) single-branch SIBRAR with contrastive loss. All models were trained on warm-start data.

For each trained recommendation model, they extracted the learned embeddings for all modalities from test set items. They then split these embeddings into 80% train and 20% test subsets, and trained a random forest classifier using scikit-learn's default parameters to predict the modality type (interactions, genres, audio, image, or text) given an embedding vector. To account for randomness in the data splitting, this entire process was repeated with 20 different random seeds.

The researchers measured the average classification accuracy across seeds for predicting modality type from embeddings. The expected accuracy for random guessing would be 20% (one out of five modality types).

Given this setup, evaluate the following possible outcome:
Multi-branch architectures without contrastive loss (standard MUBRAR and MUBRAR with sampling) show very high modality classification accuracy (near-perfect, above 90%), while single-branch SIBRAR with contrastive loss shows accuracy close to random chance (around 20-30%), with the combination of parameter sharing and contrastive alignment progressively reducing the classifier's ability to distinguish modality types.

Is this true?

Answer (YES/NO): NO